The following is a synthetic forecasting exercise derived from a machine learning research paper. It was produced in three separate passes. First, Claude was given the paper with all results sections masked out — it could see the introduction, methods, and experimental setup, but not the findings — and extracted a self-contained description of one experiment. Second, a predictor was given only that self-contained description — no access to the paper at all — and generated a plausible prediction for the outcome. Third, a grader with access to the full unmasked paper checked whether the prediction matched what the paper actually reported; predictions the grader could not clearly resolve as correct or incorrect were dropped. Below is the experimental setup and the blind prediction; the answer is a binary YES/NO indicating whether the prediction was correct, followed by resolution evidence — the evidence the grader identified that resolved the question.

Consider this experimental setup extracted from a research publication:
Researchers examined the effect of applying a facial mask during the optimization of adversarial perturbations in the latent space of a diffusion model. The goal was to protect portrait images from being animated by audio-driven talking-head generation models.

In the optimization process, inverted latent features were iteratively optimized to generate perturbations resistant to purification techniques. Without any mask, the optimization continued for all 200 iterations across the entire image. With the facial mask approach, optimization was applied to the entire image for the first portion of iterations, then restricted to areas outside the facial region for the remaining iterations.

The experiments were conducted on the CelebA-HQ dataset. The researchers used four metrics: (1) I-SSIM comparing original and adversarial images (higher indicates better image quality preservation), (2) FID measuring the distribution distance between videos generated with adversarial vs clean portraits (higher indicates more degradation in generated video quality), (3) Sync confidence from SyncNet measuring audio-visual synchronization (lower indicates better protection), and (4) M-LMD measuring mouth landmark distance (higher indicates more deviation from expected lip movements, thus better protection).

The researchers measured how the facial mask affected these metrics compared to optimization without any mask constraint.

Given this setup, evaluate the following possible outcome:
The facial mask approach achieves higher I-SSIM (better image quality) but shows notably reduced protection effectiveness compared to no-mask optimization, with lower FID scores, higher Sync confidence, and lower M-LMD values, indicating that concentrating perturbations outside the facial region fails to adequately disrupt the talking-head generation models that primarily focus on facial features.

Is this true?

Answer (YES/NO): YES